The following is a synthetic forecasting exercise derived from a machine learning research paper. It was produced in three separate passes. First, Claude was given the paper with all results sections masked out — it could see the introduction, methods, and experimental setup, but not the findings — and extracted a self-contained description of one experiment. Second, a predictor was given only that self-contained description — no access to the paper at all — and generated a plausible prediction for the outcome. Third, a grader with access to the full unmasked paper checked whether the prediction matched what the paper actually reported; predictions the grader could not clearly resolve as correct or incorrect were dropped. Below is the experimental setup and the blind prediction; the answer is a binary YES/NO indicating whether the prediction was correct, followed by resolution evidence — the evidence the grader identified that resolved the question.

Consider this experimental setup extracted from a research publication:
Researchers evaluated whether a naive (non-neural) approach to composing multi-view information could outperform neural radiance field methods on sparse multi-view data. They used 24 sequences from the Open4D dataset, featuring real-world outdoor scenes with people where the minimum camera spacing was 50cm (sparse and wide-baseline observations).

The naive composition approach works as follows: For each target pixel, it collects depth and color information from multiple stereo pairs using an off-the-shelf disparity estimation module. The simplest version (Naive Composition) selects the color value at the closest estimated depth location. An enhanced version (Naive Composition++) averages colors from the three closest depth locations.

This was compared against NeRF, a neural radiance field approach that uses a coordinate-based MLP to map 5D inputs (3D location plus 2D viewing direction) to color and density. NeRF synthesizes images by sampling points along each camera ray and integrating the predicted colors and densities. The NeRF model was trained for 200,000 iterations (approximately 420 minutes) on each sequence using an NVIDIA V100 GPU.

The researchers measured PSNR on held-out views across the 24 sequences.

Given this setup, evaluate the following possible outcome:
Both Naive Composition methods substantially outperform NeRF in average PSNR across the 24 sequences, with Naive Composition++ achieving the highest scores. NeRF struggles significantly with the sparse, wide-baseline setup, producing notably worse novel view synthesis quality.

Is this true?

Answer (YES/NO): YES